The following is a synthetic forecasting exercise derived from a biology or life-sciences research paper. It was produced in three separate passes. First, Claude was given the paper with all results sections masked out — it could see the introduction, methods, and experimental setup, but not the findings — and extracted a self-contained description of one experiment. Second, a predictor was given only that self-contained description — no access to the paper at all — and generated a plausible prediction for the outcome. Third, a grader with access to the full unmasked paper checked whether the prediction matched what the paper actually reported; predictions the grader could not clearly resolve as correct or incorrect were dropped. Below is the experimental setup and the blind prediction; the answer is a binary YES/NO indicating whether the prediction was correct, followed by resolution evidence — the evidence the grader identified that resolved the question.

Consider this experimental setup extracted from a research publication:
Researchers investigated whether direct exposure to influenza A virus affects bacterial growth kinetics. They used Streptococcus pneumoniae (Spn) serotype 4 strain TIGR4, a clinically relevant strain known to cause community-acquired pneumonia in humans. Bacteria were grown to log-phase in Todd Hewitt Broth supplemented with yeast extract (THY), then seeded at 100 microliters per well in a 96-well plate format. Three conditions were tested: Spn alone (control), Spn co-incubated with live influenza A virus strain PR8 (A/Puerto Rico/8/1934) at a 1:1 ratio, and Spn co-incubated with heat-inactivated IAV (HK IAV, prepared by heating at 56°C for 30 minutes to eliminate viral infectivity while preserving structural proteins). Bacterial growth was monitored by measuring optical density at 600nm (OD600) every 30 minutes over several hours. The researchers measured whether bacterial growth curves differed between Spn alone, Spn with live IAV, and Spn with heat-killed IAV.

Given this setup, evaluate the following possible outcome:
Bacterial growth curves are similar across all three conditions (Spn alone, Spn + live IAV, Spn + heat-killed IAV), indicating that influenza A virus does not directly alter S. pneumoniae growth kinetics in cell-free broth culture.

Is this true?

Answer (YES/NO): NO